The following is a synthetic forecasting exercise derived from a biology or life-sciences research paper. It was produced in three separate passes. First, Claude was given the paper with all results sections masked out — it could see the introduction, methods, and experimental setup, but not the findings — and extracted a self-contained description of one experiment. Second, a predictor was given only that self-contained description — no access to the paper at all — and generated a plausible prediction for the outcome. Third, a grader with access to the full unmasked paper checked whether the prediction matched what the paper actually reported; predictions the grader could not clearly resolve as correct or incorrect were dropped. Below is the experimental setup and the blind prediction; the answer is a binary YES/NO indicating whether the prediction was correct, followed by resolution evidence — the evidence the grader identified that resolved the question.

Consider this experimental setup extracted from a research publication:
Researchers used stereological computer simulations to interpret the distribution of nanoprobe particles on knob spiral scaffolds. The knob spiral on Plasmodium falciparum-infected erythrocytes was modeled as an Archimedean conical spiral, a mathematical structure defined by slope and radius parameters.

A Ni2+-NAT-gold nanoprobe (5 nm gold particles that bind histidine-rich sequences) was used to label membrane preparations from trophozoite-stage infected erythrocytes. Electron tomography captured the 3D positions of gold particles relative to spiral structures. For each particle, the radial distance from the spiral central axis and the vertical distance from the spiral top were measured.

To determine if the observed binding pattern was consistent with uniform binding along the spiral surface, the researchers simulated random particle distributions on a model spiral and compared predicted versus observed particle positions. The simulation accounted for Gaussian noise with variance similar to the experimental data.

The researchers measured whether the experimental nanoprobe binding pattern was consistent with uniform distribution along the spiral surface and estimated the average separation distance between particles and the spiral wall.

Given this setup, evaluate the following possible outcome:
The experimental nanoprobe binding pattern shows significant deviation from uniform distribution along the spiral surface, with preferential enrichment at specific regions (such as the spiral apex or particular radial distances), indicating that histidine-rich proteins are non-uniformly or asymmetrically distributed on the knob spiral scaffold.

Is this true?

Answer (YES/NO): NO